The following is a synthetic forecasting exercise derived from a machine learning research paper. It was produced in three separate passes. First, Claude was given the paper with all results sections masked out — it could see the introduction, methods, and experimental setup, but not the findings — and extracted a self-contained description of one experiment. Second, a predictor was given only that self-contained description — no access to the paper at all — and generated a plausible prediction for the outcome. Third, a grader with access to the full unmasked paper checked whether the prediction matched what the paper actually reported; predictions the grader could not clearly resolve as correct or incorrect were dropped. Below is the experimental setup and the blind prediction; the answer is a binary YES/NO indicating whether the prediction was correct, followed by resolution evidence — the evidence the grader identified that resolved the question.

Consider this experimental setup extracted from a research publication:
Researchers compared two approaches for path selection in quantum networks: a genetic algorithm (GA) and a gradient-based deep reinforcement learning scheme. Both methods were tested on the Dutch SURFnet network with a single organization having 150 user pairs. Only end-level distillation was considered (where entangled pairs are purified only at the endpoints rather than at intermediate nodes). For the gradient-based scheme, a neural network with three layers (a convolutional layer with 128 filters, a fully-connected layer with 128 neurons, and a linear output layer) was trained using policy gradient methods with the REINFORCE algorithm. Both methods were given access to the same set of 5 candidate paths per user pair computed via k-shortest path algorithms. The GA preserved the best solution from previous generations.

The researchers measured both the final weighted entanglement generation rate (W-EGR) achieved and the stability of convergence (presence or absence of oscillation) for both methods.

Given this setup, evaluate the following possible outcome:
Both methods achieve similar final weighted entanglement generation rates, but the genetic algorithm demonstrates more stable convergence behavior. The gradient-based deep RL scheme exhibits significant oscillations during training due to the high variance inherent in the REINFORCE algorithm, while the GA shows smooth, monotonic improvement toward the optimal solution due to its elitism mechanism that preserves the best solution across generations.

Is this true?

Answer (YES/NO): NO